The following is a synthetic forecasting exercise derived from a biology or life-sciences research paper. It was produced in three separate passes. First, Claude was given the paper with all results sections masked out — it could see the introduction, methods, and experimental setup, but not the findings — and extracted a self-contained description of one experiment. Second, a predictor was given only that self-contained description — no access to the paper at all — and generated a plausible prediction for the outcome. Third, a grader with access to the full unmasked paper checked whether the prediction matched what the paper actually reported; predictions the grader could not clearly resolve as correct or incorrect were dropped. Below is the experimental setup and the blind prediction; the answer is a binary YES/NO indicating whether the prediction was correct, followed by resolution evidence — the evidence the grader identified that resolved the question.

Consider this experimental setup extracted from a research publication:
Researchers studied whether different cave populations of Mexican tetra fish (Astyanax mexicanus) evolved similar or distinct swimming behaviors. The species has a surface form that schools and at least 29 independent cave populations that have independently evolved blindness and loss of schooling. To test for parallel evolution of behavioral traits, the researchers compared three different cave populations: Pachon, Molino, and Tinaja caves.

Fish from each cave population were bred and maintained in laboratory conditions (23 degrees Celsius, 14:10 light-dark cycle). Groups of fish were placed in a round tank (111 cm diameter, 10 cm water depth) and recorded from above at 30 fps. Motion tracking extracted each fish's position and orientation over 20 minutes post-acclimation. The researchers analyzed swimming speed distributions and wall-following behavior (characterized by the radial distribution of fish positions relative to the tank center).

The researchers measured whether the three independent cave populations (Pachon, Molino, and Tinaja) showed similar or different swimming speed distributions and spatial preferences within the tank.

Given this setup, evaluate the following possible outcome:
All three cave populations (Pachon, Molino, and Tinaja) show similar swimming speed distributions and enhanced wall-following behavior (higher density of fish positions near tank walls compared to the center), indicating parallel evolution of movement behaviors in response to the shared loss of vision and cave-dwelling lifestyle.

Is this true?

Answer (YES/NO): YES